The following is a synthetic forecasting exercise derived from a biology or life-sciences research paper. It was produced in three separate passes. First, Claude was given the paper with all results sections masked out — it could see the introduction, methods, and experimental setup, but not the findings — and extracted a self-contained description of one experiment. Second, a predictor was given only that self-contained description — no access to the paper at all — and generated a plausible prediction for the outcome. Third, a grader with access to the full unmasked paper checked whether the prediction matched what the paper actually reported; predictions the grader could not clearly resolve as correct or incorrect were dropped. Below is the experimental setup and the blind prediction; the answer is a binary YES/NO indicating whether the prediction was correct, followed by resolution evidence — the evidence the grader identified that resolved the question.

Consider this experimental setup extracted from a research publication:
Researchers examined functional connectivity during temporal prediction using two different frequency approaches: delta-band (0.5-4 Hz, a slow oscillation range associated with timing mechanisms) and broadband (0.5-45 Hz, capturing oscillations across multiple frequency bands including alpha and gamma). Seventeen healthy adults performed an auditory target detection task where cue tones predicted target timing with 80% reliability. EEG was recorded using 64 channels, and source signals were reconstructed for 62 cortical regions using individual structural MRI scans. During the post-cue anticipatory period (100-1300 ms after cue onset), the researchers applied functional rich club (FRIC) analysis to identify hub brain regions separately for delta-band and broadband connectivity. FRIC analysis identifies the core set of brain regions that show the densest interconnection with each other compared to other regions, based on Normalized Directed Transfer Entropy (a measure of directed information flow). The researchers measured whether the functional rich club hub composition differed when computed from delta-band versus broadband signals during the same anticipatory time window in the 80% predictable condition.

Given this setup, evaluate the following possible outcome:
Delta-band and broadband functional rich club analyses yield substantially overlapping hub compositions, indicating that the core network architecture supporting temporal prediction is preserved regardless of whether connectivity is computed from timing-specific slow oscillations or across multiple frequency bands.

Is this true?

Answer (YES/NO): YES